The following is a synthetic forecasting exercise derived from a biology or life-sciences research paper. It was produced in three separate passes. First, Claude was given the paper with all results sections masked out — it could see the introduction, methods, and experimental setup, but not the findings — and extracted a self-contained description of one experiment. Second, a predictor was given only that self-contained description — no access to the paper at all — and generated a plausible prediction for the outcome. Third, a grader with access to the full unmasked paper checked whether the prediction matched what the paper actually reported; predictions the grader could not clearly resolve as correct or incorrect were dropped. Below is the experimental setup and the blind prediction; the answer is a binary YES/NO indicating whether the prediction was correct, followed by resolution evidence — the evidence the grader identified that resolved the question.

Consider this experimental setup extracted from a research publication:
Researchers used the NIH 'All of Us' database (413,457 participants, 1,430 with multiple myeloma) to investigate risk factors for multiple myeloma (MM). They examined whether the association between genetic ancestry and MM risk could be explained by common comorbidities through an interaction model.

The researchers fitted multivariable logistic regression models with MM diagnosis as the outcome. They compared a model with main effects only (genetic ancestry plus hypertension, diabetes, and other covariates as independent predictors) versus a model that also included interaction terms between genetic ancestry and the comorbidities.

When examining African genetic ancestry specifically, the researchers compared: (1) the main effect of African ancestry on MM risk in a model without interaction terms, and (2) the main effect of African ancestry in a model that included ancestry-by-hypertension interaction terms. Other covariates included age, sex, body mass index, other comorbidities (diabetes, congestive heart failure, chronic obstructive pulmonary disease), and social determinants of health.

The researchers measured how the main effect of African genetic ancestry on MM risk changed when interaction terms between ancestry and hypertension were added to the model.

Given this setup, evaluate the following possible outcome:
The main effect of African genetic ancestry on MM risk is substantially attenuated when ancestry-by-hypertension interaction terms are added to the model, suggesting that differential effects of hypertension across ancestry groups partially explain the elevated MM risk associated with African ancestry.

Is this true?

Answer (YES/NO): YES